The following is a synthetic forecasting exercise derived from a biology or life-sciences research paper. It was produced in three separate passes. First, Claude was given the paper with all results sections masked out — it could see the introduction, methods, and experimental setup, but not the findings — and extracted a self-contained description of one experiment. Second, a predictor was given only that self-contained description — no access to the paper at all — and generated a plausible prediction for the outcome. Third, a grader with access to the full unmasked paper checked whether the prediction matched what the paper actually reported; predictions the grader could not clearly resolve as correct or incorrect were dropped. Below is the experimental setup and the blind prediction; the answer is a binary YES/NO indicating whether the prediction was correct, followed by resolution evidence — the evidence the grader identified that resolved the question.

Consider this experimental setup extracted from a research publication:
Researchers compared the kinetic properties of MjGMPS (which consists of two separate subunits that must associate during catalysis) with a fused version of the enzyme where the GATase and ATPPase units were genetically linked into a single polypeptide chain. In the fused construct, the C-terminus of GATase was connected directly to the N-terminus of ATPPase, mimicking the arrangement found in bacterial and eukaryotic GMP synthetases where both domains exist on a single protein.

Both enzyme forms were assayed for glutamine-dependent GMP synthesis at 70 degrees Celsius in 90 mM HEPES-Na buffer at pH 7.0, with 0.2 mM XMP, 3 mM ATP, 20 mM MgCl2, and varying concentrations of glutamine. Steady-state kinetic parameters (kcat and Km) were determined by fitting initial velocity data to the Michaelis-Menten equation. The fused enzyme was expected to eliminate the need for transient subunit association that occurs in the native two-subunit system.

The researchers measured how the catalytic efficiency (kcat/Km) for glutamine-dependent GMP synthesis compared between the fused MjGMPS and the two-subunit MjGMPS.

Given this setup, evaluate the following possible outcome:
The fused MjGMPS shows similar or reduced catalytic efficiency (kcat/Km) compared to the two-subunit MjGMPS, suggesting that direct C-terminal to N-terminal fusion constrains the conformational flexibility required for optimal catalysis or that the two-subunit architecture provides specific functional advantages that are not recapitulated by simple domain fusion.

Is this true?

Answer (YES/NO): YES